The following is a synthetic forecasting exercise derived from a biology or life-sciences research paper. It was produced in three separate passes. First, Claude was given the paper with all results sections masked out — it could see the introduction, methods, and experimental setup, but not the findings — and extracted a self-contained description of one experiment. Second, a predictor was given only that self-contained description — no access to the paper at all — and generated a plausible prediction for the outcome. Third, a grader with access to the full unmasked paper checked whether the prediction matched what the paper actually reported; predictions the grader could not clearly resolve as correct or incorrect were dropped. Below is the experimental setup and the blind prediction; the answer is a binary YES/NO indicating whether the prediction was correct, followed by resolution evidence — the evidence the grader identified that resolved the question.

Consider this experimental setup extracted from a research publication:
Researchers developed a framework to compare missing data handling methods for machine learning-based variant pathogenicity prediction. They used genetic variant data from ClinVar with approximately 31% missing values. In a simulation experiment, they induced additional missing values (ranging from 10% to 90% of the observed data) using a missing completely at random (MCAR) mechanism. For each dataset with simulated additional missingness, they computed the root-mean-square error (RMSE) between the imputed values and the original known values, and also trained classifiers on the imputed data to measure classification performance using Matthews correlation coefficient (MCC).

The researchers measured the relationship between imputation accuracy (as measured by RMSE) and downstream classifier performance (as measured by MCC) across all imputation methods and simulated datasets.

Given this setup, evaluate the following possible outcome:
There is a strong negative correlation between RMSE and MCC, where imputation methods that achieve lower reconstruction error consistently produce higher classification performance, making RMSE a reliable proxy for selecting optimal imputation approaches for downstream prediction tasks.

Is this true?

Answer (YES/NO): NO